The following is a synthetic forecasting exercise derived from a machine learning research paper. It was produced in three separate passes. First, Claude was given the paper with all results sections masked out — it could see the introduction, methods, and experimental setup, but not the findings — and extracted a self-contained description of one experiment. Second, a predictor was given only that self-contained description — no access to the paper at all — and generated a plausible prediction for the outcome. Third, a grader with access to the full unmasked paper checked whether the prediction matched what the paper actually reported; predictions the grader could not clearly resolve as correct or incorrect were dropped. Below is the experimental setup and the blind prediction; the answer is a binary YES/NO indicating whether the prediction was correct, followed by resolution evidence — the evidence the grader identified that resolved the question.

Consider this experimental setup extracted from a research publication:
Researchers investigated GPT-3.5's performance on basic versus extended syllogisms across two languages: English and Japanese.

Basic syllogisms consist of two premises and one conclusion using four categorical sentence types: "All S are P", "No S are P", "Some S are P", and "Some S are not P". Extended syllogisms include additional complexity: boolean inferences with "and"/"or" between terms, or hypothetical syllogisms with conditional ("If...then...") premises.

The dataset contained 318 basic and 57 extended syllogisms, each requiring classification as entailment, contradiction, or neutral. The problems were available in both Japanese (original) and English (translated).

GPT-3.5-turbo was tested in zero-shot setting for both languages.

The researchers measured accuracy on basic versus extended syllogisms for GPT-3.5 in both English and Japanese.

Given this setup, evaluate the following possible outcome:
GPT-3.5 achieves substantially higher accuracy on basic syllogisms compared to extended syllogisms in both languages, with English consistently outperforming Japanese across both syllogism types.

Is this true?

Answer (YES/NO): NO